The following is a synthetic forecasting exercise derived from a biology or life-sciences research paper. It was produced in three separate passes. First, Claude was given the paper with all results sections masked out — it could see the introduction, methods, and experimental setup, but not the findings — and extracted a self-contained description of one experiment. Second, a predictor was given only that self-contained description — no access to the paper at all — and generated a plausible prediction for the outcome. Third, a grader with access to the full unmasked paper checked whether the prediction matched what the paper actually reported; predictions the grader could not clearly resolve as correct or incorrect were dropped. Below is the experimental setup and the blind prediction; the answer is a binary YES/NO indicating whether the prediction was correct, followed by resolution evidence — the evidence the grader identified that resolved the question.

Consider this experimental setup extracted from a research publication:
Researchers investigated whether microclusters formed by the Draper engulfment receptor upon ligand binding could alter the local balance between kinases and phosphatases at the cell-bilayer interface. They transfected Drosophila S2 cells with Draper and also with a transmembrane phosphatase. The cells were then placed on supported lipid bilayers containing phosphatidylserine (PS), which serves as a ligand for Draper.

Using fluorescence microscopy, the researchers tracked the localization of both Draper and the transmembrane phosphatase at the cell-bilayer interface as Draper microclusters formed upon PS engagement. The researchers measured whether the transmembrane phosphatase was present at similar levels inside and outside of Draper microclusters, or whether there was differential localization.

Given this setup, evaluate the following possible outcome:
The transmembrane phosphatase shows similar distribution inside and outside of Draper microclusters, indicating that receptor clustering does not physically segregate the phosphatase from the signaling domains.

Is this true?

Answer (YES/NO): NO